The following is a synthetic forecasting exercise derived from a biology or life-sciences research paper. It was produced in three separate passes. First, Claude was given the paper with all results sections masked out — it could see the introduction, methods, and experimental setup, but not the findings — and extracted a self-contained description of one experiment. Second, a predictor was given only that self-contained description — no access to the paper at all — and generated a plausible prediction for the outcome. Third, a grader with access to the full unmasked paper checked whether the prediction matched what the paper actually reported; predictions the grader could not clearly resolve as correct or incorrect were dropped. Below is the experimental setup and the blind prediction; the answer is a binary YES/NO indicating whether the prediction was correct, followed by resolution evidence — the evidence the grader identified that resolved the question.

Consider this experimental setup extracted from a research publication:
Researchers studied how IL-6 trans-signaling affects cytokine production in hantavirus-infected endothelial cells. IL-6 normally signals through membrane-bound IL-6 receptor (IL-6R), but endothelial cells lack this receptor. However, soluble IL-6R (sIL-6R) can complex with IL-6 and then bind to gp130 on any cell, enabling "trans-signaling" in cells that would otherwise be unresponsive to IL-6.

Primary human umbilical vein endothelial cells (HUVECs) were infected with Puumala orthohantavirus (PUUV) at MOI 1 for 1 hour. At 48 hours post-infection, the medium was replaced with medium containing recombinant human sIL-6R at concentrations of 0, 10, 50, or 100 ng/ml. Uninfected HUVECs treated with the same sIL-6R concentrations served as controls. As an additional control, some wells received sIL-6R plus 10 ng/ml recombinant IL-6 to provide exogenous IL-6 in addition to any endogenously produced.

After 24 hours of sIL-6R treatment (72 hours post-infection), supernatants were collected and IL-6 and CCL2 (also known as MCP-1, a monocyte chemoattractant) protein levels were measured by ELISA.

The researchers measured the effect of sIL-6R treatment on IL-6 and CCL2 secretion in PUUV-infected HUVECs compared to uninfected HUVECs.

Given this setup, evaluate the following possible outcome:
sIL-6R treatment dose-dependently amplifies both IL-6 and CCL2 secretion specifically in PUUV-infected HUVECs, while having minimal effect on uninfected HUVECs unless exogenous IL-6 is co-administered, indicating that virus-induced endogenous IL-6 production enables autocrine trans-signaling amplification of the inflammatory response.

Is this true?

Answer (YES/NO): YES